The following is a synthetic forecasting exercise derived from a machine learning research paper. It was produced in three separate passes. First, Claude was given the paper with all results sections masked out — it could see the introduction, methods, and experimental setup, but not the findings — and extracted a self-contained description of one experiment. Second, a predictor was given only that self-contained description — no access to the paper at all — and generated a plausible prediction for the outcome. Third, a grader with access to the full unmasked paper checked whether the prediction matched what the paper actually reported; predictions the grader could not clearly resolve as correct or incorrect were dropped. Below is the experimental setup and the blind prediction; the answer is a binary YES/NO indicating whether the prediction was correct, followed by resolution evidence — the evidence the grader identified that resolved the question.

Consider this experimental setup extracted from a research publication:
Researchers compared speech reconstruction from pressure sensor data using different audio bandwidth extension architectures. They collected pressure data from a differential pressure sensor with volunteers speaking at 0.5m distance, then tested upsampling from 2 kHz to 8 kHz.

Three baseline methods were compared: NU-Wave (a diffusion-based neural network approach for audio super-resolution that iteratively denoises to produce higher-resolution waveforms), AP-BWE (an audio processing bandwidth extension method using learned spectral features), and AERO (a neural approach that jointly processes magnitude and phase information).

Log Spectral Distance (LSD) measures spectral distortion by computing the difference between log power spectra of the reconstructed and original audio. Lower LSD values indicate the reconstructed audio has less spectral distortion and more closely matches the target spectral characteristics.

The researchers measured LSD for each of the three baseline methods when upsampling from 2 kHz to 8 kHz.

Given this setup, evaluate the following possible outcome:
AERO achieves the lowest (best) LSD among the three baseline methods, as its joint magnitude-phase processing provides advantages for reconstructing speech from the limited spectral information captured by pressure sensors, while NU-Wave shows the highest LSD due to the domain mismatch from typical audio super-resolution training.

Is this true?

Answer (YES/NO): YES